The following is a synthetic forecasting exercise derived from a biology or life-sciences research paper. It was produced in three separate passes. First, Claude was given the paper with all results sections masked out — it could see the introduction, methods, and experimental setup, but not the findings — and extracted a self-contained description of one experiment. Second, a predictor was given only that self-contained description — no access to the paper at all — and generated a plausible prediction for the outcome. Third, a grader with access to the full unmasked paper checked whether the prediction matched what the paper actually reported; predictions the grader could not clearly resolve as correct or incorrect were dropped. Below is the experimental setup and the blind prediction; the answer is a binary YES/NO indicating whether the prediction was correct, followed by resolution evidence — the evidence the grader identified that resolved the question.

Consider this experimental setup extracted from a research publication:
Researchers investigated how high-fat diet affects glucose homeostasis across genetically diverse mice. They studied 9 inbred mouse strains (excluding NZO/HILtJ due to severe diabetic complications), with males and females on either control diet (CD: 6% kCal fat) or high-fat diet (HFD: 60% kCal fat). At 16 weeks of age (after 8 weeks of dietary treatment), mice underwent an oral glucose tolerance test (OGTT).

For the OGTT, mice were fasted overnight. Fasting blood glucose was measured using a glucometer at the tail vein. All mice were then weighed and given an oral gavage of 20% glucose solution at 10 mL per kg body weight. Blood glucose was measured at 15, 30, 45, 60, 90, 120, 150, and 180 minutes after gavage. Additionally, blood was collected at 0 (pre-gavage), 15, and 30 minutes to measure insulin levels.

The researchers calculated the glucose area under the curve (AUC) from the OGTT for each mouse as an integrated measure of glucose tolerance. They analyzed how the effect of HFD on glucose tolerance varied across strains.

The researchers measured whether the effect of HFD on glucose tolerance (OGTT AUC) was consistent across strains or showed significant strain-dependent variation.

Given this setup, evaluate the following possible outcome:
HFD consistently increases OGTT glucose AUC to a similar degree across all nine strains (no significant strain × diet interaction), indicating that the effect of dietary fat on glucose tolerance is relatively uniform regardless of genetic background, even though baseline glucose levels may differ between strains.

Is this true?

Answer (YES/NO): NO